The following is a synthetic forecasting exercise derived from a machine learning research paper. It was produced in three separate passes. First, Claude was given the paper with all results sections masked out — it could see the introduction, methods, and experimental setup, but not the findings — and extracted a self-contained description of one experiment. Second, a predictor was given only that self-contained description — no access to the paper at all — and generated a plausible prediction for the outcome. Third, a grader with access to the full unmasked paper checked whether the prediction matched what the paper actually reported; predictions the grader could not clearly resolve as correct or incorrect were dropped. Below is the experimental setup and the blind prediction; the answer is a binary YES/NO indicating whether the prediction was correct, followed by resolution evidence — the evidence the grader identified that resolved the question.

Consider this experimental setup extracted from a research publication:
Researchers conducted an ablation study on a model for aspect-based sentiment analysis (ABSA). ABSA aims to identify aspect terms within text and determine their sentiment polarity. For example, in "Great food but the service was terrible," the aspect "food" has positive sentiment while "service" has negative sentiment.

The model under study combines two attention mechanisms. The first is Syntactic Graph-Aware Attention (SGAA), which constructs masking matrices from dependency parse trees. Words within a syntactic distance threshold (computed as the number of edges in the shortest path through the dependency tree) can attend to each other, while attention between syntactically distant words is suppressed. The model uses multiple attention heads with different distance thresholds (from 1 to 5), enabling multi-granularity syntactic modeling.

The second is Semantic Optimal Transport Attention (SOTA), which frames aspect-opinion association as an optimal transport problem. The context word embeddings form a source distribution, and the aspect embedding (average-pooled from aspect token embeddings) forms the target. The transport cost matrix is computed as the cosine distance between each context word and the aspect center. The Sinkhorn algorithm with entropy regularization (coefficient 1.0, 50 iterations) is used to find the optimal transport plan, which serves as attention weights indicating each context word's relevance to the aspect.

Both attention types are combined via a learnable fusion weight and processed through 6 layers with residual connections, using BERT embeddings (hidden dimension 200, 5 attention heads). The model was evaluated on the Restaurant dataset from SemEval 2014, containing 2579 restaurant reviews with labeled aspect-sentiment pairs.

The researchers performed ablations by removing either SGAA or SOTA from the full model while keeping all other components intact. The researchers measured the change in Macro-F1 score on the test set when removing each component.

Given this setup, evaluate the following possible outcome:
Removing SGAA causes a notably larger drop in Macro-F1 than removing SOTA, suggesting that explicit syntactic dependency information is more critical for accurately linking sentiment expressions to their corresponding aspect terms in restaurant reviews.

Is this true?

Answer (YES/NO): NO